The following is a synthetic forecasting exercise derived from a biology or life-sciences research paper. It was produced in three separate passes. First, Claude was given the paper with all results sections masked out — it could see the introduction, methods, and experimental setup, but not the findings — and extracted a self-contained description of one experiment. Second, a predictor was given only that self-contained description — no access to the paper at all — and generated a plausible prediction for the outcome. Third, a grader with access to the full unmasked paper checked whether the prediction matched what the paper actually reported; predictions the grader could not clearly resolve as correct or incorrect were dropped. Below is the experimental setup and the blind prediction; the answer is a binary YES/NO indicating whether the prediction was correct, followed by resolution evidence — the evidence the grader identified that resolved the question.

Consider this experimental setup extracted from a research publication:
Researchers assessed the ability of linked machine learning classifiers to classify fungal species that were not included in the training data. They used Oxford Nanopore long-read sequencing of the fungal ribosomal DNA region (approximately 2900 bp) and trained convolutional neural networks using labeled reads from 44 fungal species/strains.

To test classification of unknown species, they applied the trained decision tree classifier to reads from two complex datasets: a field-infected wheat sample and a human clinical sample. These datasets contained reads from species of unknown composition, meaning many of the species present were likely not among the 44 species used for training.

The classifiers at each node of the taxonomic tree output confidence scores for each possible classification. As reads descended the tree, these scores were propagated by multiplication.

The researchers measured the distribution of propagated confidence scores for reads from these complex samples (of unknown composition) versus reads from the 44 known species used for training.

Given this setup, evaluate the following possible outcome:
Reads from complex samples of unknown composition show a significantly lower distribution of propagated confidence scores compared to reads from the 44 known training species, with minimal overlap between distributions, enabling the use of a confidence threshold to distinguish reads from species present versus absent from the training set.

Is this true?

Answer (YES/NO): YES